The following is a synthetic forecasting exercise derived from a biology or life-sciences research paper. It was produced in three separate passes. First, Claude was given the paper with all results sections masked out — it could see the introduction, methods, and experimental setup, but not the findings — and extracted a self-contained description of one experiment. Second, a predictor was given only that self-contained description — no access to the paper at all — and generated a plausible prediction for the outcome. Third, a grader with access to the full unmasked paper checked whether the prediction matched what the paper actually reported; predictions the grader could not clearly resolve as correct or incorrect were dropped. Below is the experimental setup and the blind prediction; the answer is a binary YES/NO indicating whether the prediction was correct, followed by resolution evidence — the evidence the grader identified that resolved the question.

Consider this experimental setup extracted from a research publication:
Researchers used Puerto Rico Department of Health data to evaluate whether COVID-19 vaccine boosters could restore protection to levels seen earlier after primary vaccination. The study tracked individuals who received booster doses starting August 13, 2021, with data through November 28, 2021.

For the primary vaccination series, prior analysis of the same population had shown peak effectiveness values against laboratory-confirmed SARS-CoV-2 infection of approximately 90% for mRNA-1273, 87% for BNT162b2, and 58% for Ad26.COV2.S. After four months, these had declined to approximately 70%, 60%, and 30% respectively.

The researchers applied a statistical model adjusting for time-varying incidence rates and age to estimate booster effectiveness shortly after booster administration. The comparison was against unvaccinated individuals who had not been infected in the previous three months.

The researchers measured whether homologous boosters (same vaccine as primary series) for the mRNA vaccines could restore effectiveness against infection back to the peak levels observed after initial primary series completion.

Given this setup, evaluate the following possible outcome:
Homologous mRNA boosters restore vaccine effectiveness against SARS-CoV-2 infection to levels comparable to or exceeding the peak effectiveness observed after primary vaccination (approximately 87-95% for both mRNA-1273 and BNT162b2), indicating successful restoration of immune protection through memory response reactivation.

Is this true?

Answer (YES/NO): NO